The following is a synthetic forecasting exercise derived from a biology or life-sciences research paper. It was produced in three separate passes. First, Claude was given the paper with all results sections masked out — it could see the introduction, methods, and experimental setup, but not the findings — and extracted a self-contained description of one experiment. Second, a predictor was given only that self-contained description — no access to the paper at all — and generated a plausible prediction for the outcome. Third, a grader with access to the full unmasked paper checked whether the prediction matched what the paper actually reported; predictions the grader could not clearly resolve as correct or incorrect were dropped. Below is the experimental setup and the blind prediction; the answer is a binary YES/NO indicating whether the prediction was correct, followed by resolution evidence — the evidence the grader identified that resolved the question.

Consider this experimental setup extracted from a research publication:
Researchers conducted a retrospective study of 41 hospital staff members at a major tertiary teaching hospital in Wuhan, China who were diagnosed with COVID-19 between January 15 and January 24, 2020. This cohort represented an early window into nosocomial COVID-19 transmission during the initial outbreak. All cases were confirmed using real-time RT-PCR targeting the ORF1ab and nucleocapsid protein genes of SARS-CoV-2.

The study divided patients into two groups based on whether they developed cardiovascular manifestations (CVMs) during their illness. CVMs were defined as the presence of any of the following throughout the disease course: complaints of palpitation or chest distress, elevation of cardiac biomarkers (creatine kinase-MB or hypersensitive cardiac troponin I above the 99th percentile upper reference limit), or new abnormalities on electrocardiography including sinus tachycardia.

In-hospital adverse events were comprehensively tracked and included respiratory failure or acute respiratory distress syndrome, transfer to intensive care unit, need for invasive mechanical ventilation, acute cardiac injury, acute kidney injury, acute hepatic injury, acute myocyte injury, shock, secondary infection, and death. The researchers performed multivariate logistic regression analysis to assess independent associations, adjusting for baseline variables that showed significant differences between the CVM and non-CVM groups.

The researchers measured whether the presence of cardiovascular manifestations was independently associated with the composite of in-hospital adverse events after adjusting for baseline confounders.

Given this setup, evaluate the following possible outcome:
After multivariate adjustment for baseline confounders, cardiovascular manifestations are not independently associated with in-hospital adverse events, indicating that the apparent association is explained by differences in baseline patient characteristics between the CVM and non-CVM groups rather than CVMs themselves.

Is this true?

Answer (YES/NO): YES